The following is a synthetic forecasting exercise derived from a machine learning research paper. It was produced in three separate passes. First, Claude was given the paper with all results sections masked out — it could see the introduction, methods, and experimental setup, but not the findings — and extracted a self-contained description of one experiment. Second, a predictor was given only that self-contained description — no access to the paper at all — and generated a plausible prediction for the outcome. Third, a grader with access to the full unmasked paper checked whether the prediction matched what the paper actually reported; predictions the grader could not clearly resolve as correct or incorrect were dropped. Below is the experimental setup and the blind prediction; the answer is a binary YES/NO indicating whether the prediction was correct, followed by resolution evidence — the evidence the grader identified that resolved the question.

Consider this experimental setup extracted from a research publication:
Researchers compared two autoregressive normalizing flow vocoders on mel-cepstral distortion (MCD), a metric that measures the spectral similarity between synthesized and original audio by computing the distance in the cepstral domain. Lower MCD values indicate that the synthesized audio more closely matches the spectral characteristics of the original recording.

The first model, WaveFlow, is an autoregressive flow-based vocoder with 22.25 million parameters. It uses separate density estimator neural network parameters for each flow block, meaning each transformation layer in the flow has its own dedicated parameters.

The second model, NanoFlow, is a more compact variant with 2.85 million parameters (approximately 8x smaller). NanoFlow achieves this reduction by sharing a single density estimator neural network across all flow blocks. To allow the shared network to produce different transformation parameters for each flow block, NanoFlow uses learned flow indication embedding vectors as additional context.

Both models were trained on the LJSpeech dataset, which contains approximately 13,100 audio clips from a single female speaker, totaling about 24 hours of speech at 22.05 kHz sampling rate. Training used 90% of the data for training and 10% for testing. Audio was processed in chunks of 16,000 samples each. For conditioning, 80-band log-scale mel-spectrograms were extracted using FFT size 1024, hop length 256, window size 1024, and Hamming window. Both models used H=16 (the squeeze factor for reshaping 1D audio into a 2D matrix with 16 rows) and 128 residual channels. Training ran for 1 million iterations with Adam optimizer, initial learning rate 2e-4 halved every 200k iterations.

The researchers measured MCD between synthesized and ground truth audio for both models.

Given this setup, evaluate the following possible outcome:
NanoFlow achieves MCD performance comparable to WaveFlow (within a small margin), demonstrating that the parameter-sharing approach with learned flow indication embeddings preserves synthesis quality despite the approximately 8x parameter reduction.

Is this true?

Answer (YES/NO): YES